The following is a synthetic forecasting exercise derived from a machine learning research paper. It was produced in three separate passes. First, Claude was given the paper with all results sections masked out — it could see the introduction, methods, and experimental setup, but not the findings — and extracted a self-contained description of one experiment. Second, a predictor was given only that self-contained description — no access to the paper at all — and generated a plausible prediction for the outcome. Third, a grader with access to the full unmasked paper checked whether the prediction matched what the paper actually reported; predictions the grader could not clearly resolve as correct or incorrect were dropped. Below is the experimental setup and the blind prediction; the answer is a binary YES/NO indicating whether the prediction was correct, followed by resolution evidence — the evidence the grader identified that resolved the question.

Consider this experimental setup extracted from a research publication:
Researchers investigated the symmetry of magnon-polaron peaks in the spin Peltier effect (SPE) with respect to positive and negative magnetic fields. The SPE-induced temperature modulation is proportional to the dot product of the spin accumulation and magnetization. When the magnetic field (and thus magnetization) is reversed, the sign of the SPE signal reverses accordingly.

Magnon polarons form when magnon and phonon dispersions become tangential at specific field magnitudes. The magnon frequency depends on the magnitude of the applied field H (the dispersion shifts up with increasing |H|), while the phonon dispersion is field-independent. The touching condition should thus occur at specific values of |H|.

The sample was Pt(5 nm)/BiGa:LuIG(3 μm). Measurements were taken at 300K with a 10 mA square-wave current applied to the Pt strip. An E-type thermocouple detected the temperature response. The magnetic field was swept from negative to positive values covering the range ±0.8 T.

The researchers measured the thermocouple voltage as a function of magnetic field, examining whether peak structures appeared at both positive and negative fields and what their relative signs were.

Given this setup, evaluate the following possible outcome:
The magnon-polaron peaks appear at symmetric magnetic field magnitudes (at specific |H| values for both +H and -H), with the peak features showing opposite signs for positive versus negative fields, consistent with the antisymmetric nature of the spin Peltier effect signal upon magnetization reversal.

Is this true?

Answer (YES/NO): YES